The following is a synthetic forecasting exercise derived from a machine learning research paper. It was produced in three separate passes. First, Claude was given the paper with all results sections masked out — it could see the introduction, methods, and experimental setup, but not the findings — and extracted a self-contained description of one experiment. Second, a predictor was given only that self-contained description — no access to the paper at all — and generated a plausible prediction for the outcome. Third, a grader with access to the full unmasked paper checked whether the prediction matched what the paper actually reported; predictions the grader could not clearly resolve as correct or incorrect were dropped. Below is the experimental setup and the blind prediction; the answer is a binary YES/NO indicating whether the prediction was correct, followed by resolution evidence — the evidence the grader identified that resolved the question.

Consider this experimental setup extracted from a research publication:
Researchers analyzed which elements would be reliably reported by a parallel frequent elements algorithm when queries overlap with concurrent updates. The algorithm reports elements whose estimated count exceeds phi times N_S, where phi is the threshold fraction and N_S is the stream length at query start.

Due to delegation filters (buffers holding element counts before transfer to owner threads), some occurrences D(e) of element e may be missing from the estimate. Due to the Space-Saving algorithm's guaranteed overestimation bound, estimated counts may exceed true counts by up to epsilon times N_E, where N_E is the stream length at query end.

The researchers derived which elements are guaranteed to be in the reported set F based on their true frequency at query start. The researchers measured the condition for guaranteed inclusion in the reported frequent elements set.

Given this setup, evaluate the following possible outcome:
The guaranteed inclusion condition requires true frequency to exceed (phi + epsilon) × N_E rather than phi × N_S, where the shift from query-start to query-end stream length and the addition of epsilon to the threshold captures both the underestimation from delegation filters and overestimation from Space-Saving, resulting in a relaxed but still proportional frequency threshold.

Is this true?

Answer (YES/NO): NO